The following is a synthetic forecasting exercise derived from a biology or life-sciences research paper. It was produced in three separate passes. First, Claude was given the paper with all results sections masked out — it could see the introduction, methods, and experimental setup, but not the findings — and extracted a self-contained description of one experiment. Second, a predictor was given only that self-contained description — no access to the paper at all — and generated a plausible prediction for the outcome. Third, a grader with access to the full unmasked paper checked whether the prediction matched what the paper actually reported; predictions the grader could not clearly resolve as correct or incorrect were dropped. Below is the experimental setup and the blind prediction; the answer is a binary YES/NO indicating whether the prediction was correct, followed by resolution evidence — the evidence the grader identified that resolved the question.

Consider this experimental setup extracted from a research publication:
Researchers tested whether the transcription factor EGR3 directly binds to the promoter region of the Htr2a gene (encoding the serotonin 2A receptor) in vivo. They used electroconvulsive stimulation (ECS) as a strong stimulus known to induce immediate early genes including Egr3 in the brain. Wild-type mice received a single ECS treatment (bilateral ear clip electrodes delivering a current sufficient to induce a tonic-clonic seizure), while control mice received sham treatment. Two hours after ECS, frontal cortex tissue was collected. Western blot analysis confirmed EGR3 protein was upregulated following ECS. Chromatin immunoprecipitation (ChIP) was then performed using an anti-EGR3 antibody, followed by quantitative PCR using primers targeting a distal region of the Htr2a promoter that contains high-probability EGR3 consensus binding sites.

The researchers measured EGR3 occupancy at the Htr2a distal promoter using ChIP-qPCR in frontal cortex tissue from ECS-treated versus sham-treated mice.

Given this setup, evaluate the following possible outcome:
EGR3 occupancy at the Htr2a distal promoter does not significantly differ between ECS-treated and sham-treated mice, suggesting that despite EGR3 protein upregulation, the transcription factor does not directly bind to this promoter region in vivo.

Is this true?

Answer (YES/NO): NO